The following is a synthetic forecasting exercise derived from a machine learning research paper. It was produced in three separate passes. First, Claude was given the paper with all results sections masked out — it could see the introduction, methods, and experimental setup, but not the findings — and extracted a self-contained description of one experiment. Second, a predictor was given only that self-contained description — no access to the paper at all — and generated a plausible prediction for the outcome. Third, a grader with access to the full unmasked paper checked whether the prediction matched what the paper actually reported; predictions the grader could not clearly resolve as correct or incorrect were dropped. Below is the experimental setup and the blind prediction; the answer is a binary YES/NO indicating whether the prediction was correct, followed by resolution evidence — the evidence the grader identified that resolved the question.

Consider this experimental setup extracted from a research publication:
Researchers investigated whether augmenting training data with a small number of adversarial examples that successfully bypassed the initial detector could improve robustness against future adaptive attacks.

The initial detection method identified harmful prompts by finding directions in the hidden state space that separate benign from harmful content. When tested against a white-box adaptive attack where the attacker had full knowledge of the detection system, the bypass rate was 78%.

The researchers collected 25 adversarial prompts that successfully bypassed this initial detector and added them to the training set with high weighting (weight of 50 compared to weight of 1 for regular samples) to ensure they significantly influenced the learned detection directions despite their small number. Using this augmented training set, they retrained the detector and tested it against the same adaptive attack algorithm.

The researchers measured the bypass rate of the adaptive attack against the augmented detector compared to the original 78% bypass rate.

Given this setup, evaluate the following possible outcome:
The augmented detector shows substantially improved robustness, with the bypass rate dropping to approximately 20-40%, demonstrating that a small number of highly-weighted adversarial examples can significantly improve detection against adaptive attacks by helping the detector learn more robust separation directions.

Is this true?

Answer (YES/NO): NO